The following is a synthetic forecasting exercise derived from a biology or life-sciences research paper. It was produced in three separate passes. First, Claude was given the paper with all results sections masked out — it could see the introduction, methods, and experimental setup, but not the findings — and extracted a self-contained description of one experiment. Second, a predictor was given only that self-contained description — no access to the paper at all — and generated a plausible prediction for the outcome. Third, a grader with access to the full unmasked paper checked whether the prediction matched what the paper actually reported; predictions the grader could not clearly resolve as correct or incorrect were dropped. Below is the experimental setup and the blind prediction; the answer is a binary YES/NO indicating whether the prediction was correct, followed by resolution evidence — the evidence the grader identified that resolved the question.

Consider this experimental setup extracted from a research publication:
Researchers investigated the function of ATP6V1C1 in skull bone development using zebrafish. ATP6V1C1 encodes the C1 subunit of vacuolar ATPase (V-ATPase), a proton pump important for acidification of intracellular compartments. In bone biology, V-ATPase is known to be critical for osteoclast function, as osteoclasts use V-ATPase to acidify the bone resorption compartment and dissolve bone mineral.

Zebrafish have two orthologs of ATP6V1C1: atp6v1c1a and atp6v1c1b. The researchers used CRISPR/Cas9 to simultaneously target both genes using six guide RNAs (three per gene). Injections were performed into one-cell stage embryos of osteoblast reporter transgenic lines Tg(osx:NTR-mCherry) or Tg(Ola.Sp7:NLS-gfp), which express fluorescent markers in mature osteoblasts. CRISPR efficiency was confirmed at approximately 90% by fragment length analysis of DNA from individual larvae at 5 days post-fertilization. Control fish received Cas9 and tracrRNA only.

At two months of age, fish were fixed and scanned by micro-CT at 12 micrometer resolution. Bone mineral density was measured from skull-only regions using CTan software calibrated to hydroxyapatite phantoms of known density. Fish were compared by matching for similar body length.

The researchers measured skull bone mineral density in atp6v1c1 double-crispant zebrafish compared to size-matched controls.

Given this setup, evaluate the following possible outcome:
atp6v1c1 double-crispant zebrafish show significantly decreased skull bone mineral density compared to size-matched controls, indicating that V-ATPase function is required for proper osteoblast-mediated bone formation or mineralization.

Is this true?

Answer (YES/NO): NO